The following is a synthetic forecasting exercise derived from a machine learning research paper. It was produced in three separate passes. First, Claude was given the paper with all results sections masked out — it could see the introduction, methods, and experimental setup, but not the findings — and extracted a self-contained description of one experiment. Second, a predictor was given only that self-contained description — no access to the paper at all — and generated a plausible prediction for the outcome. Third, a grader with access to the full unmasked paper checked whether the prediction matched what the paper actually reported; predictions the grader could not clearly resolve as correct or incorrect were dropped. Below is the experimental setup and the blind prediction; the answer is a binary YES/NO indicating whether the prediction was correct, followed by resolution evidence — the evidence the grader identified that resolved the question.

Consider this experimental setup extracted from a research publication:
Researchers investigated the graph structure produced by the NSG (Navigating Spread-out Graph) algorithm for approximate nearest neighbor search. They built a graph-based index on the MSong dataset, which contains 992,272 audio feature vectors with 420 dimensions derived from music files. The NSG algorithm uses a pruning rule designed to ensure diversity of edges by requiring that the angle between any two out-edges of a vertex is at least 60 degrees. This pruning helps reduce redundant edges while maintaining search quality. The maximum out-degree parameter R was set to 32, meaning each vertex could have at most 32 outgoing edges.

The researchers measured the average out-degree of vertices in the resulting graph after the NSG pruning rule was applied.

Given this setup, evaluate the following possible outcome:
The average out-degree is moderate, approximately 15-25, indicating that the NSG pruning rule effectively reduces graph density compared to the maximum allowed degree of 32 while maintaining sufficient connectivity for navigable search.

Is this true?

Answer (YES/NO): YES